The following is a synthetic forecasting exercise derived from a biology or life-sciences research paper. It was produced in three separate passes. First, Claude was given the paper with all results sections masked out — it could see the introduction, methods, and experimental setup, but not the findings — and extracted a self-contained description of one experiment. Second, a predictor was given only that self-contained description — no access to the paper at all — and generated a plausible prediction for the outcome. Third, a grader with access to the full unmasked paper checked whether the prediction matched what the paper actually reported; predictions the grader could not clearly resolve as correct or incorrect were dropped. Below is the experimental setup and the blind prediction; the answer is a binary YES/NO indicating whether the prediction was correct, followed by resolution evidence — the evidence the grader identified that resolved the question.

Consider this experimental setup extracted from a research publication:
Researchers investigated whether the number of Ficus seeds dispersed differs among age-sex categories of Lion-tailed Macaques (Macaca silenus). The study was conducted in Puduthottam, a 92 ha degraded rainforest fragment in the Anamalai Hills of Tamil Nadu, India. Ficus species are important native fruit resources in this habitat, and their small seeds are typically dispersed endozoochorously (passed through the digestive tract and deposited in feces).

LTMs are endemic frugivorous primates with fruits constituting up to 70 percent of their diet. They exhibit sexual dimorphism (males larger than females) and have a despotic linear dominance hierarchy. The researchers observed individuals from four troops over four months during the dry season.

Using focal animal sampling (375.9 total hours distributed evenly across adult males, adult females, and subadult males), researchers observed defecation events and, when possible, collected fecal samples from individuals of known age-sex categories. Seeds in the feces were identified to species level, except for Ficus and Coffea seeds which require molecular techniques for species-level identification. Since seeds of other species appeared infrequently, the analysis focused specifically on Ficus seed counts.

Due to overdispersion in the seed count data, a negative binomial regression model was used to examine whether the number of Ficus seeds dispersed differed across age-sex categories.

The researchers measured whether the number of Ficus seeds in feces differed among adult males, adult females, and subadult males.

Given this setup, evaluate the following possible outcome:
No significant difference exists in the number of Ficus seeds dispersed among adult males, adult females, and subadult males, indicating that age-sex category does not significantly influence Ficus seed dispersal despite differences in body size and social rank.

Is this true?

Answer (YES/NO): NO